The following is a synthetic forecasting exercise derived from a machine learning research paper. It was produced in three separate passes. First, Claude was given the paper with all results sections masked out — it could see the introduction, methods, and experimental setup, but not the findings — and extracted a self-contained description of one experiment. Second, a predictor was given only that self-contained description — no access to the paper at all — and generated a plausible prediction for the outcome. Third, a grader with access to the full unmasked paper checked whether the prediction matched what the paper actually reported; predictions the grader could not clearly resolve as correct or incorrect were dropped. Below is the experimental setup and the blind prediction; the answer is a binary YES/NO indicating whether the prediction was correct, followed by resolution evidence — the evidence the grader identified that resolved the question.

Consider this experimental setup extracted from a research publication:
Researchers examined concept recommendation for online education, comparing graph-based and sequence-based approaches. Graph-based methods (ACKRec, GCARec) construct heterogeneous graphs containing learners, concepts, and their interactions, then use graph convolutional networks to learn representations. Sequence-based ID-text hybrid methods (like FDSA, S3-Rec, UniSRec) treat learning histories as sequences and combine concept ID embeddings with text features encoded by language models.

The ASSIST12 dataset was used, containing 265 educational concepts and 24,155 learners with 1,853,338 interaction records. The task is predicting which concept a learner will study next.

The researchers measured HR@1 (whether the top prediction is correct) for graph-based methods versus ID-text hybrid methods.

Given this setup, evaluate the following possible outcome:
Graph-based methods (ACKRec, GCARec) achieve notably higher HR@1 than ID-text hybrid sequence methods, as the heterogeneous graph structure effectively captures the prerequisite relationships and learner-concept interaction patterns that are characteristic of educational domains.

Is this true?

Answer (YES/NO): NO